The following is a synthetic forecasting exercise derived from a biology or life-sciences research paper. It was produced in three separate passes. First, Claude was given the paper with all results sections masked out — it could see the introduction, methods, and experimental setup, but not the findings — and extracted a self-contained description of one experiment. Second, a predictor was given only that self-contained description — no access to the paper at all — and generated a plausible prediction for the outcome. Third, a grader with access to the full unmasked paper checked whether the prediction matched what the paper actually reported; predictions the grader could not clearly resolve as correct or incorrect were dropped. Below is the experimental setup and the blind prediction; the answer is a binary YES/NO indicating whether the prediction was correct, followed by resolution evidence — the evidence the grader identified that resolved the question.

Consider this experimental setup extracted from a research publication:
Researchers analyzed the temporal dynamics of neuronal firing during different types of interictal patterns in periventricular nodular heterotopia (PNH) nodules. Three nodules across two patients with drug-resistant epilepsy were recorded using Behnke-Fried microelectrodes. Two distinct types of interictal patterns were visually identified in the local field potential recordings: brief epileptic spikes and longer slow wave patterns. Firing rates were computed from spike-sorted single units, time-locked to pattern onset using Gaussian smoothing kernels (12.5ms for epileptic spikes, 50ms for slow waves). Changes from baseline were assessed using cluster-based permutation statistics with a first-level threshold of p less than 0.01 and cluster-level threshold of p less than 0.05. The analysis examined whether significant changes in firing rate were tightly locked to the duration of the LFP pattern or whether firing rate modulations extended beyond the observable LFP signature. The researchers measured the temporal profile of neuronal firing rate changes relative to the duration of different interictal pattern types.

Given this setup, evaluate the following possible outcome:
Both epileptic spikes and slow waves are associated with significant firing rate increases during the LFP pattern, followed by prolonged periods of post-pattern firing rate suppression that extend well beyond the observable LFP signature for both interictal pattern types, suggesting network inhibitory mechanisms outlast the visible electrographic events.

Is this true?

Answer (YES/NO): NO